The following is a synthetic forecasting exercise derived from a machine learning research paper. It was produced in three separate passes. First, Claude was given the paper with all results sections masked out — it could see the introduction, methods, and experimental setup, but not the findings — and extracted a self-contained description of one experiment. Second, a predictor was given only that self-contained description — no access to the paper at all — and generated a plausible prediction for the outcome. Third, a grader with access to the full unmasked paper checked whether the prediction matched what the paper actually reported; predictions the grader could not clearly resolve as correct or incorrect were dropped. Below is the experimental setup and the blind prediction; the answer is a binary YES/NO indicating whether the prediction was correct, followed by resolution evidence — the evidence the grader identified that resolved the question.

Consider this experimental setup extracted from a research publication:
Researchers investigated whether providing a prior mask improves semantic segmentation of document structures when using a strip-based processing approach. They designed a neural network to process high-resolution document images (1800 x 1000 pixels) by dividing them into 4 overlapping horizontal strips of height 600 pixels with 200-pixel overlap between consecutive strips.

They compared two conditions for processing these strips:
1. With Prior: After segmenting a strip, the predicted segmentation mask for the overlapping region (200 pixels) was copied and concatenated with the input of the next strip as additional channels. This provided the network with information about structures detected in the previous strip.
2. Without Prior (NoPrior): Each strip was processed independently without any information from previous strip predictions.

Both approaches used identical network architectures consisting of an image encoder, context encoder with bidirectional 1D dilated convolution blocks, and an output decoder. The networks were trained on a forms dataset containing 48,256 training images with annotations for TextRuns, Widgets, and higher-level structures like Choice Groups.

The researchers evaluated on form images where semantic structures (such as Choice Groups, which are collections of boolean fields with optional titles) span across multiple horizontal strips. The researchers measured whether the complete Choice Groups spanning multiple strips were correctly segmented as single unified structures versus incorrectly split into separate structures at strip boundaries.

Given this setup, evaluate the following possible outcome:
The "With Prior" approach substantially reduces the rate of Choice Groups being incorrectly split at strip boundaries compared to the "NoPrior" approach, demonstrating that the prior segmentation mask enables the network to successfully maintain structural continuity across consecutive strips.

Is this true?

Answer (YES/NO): YES